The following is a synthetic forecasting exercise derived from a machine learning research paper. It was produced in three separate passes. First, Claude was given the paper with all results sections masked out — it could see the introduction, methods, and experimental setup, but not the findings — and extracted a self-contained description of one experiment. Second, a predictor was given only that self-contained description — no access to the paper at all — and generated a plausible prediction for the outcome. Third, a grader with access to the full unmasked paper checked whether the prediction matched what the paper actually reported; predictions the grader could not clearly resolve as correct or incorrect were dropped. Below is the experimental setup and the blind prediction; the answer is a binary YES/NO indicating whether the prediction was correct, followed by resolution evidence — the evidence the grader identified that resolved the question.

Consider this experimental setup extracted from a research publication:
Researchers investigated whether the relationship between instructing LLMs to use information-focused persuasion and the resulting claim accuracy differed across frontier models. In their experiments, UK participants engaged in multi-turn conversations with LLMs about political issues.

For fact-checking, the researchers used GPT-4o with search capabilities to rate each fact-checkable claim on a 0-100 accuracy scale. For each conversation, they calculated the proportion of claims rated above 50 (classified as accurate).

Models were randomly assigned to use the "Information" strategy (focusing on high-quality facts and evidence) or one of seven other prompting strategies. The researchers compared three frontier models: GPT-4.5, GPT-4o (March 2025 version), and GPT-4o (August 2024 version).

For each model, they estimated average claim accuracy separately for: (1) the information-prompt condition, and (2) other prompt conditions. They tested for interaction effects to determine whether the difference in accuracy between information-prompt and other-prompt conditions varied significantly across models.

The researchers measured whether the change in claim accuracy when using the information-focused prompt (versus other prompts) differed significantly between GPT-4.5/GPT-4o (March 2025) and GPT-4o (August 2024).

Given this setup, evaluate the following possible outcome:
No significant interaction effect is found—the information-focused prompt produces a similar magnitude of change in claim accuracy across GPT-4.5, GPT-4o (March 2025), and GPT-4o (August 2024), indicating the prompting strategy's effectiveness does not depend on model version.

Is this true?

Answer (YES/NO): NO